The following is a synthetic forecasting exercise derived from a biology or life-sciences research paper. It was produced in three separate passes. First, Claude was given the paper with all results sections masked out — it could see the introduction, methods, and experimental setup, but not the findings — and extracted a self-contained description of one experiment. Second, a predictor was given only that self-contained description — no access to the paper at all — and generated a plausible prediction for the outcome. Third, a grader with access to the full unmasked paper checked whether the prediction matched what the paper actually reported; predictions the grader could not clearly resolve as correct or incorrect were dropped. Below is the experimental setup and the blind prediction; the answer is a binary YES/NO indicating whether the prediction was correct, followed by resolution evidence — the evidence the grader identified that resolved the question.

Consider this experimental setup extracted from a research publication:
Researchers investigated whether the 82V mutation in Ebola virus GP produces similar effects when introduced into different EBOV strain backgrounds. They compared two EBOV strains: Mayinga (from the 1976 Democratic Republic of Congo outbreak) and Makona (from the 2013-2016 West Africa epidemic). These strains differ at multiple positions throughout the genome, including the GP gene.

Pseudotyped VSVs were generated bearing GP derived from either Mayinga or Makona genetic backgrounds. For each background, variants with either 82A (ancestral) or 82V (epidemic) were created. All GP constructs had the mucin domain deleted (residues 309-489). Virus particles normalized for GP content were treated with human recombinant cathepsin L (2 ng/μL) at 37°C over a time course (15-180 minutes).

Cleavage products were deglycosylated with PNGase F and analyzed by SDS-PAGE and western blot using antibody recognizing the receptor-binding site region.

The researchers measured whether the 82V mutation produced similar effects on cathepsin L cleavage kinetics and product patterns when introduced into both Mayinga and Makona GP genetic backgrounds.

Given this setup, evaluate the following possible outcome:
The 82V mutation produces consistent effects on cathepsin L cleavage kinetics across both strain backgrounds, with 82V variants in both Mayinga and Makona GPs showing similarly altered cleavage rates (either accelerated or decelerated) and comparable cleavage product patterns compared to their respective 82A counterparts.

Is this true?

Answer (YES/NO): YES